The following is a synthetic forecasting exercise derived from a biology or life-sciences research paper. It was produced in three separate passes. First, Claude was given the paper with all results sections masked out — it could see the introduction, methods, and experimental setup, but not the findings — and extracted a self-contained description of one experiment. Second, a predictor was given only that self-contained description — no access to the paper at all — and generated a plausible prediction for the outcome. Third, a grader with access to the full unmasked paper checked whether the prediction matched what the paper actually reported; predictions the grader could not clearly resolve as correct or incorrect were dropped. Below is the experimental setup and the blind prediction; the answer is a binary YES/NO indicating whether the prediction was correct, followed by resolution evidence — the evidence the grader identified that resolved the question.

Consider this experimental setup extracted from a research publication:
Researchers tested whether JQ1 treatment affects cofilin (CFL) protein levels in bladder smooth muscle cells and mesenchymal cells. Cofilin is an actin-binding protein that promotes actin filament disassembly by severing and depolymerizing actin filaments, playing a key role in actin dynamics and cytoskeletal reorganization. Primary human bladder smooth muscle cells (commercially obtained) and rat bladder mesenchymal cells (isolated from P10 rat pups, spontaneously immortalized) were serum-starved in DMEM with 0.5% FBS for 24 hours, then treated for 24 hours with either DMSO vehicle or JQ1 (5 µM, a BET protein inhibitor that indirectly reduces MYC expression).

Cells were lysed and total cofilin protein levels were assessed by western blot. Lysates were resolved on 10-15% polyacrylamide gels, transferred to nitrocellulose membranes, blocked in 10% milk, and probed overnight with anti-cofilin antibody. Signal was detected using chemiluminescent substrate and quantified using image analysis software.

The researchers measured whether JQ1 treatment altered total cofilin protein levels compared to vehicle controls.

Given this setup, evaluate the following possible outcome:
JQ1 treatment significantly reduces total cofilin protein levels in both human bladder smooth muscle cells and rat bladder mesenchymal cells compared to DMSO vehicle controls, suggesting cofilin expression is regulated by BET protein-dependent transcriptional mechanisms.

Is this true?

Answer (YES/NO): NO